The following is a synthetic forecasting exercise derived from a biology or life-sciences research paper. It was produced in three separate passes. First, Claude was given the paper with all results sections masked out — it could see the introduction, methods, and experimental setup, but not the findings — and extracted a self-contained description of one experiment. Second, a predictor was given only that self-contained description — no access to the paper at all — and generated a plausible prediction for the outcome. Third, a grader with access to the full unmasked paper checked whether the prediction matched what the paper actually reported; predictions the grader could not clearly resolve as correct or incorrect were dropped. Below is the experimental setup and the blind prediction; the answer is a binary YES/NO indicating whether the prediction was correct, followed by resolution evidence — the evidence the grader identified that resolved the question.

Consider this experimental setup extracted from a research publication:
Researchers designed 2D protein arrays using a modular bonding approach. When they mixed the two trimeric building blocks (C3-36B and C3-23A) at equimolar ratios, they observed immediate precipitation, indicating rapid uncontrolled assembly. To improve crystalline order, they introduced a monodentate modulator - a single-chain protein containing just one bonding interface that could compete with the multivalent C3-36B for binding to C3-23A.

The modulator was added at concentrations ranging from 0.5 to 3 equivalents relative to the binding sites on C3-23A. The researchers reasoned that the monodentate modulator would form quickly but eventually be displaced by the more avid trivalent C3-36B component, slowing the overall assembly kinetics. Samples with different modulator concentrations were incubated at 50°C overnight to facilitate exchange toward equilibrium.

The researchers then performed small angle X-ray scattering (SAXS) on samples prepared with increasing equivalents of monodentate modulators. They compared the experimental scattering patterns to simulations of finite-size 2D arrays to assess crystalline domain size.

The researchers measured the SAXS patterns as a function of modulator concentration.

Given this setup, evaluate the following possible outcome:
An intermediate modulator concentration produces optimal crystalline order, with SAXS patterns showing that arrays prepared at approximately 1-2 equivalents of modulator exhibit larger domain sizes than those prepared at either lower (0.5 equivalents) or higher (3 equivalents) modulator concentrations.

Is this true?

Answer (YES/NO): NO